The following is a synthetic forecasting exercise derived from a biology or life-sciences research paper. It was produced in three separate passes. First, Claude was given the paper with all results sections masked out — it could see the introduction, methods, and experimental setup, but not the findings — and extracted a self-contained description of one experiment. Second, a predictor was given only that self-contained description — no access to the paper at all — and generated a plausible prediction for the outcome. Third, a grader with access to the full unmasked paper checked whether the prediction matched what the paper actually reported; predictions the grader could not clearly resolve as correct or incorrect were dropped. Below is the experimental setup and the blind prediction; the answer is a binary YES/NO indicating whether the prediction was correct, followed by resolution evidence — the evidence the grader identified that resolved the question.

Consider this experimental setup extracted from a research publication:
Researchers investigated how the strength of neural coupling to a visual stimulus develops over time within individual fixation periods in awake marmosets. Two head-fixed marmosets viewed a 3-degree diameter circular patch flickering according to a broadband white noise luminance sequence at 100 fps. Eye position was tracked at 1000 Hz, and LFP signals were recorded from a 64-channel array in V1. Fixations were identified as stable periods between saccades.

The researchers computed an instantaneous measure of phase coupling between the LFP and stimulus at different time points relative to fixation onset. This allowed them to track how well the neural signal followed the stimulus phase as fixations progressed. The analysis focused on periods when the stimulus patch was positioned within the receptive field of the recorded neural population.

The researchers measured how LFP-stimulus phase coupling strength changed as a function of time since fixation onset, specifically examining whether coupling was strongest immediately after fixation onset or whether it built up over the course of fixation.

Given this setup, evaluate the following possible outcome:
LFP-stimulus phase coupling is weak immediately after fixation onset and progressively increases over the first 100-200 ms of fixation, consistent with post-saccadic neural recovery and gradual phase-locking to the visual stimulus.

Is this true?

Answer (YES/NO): YES